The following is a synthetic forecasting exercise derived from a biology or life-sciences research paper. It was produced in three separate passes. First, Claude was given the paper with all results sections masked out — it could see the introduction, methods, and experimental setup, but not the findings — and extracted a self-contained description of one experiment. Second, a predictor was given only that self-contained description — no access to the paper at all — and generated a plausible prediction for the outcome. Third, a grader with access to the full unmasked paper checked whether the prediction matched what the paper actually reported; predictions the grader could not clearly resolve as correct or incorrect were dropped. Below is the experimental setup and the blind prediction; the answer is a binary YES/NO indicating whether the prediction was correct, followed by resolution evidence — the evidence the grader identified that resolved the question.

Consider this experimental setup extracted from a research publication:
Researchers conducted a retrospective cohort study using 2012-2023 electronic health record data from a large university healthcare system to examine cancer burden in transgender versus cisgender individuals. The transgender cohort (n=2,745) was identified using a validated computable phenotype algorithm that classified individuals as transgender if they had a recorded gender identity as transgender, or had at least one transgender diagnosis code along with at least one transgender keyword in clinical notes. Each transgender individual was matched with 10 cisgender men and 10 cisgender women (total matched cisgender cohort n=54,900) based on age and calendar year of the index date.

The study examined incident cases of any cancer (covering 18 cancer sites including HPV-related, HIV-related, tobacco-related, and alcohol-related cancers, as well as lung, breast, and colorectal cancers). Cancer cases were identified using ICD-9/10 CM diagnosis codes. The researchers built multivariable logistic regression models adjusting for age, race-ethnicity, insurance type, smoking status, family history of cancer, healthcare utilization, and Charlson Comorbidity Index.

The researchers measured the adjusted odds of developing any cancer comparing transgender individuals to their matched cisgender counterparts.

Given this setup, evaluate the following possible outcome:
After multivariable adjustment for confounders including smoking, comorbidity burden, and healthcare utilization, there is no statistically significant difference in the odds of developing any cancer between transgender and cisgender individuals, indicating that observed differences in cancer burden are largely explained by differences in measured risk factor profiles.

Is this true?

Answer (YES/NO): NO